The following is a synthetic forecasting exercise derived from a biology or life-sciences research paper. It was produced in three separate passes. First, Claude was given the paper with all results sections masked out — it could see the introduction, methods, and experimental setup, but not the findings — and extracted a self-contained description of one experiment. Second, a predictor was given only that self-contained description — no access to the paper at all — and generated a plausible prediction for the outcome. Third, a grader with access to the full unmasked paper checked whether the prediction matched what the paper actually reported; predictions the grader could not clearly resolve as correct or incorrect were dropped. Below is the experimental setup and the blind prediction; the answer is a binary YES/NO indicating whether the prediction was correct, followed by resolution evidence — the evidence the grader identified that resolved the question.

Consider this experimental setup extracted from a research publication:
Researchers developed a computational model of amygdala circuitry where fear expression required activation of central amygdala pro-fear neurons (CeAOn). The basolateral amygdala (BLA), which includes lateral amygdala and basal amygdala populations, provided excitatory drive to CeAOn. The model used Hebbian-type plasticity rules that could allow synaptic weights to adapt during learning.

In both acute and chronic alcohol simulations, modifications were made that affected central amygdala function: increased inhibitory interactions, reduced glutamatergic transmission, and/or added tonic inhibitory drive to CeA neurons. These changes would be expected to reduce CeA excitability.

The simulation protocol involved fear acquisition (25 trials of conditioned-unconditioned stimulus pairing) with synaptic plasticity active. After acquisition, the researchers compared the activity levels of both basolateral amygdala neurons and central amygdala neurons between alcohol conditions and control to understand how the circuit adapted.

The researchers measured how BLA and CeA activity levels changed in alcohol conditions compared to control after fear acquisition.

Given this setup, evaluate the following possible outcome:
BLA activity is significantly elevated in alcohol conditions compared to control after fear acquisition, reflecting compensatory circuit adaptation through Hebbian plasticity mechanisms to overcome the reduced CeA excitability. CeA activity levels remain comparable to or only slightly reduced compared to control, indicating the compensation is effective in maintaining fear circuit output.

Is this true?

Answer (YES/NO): NO